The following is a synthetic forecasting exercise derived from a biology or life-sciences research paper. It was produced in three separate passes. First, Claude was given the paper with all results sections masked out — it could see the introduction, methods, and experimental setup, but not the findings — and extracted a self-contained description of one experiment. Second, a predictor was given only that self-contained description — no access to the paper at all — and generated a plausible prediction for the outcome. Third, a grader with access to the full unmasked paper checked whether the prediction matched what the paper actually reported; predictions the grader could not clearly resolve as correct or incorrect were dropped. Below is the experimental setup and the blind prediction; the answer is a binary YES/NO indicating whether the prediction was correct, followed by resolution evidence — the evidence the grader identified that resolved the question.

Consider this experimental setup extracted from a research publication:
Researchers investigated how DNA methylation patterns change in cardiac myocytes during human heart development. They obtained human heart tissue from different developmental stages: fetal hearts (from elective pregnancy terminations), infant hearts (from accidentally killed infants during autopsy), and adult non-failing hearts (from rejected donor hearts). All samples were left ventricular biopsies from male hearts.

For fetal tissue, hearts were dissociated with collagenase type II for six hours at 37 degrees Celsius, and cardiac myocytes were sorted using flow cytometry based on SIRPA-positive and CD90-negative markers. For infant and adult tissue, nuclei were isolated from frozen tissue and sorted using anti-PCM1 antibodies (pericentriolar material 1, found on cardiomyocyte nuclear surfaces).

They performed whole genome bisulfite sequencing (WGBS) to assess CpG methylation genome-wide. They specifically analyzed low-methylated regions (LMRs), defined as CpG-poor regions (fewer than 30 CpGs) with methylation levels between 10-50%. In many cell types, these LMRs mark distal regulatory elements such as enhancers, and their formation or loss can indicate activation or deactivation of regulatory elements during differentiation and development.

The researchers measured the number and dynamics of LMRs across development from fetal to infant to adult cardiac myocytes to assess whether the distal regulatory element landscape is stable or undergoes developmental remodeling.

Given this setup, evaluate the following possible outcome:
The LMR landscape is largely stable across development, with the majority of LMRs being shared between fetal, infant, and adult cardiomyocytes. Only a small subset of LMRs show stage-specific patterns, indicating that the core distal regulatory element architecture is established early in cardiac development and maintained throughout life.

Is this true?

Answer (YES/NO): NO